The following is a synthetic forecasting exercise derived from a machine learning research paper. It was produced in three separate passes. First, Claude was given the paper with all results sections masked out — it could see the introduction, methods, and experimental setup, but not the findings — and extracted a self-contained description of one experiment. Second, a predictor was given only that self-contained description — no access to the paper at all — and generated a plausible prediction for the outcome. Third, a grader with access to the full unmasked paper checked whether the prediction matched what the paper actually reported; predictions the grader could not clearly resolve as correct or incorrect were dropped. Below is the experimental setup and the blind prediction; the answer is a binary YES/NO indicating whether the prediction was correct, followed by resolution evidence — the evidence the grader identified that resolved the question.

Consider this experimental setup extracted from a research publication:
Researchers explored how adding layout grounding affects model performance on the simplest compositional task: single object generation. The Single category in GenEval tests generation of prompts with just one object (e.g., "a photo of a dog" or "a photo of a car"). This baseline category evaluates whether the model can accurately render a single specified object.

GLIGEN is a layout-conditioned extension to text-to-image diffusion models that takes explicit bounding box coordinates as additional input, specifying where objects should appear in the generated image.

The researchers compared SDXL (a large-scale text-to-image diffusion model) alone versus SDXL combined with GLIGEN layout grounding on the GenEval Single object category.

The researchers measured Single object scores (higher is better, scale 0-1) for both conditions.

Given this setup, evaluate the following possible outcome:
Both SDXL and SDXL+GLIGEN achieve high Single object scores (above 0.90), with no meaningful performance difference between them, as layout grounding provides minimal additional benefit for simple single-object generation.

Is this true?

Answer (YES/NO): NO